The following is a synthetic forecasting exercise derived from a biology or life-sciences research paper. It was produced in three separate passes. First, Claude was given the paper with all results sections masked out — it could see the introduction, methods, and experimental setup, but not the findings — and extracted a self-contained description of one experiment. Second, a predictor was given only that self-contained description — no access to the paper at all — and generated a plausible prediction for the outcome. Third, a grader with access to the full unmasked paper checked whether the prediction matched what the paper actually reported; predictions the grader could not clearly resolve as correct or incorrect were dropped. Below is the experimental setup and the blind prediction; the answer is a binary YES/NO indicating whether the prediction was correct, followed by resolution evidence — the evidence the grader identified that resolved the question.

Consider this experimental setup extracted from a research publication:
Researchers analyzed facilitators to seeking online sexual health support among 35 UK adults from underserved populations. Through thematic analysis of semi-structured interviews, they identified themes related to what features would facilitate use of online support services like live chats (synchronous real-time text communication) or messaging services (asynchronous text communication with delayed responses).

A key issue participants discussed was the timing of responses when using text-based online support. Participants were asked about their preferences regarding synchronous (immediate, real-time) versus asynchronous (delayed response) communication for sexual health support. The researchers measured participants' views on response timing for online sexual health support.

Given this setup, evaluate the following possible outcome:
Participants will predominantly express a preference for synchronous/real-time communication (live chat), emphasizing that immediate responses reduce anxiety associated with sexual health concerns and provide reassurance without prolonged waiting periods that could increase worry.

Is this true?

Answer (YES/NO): NO